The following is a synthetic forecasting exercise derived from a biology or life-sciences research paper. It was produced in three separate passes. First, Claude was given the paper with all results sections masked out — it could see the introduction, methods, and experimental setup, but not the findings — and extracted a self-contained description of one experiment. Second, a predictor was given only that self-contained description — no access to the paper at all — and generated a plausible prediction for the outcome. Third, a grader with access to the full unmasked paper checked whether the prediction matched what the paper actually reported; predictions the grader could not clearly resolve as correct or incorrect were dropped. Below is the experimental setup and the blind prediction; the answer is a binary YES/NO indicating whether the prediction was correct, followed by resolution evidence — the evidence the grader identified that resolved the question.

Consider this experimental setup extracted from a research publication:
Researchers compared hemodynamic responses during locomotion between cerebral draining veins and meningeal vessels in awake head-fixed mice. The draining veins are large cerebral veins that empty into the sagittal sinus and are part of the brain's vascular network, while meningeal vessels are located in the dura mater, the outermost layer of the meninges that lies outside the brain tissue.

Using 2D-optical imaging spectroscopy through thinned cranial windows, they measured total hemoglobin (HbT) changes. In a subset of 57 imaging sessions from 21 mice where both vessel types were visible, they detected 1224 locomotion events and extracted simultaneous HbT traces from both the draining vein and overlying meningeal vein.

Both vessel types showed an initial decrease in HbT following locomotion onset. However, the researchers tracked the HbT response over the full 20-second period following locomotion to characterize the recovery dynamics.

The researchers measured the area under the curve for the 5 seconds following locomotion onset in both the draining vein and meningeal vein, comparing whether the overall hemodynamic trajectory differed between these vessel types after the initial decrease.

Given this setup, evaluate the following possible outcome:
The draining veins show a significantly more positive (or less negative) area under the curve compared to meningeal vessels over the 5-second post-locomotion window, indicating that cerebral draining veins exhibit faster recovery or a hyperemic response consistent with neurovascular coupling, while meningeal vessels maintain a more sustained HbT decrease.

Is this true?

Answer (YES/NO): YES